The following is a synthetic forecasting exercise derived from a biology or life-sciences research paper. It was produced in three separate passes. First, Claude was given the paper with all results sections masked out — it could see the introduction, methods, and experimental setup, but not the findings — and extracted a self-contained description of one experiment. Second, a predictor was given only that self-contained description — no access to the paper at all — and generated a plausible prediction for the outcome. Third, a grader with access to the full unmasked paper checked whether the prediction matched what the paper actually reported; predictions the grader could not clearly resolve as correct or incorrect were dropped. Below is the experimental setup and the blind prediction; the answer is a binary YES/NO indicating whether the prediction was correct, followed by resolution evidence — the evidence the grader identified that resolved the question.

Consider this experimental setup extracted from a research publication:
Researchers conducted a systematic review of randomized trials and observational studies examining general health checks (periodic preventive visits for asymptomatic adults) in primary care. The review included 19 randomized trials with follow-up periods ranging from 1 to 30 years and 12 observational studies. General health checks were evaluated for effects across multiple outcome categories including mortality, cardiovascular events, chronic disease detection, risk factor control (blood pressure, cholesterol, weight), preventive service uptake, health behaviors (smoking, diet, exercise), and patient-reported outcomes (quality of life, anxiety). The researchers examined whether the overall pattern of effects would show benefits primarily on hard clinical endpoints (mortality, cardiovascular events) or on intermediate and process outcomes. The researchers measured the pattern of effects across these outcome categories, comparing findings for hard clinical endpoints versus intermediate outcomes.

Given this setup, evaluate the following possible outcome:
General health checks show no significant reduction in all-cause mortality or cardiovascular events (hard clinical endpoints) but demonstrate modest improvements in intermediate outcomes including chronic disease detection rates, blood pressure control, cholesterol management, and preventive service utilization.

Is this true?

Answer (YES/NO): YES